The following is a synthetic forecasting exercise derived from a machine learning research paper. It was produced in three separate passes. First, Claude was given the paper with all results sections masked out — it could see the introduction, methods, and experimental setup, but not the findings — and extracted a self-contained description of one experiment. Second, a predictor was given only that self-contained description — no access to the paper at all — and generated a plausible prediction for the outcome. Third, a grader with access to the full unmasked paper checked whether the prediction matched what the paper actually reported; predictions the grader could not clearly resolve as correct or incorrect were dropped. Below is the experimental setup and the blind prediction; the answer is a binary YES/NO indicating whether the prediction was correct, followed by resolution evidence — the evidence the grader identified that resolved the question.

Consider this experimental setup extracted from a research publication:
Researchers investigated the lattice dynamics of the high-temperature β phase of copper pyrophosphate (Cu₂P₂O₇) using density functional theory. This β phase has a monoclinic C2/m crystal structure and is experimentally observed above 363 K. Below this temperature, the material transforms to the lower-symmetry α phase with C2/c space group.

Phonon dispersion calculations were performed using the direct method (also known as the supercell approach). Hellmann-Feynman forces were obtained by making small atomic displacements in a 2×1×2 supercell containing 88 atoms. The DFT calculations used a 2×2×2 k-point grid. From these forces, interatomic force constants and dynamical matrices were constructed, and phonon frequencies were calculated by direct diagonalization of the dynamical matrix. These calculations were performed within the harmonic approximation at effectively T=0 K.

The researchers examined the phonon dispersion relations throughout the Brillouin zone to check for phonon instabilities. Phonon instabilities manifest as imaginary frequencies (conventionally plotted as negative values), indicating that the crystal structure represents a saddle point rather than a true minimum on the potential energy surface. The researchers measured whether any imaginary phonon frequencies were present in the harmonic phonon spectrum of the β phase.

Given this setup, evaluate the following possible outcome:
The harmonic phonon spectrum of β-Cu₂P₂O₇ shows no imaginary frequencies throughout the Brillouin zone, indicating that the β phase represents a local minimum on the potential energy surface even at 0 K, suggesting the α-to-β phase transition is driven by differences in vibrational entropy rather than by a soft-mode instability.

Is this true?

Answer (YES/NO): NO